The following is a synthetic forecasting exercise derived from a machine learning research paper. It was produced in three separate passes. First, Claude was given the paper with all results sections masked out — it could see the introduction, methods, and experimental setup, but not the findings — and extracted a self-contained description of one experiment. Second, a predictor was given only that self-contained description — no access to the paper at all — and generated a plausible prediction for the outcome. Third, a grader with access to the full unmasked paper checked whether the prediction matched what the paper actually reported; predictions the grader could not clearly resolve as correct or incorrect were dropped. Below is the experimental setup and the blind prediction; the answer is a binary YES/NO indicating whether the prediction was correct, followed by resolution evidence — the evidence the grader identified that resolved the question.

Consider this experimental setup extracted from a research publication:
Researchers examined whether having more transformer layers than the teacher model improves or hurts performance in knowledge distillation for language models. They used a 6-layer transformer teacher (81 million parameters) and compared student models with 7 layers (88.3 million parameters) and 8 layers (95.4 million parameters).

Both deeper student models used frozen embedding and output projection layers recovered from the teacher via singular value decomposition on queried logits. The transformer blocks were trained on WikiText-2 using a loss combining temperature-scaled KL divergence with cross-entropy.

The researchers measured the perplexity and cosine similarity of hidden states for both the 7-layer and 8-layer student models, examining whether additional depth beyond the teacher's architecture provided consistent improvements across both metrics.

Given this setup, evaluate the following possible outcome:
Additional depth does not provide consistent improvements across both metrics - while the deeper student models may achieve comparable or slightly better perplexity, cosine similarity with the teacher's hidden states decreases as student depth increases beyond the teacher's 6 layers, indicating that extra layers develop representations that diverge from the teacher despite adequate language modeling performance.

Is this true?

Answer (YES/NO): NO